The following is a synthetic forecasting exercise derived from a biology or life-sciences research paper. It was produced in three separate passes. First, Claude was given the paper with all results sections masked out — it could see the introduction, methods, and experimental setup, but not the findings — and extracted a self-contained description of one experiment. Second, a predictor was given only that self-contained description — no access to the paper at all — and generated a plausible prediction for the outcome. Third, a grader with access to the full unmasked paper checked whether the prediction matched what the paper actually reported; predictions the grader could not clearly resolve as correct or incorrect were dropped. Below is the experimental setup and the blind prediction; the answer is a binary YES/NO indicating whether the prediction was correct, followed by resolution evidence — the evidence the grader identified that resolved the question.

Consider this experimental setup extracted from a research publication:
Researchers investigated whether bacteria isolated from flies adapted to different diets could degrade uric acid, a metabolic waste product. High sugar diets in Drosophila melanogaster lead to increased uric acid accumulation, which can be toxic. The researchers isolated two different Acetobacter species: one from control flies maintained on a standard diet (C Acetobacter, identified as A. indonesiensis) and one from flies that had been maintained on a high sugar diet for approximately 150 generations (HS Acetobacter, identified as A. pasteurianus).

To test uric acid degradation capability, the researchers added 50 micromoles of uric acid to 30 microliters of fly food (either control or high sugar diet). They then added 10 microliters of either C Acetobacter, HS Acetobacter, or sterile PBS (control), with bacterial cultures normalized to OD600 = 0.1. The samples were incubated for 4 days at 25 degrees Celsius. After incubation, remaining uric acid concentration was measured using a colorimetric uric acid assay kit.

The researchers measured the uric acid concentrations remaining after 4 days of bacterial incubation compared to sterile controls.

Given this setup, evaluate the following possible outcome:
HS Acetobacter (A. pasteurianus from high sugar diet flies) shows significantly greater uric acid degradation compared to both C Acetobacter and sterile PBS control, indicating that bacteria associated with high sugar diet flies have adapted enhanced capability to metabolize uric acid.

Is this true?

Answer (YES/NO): NO